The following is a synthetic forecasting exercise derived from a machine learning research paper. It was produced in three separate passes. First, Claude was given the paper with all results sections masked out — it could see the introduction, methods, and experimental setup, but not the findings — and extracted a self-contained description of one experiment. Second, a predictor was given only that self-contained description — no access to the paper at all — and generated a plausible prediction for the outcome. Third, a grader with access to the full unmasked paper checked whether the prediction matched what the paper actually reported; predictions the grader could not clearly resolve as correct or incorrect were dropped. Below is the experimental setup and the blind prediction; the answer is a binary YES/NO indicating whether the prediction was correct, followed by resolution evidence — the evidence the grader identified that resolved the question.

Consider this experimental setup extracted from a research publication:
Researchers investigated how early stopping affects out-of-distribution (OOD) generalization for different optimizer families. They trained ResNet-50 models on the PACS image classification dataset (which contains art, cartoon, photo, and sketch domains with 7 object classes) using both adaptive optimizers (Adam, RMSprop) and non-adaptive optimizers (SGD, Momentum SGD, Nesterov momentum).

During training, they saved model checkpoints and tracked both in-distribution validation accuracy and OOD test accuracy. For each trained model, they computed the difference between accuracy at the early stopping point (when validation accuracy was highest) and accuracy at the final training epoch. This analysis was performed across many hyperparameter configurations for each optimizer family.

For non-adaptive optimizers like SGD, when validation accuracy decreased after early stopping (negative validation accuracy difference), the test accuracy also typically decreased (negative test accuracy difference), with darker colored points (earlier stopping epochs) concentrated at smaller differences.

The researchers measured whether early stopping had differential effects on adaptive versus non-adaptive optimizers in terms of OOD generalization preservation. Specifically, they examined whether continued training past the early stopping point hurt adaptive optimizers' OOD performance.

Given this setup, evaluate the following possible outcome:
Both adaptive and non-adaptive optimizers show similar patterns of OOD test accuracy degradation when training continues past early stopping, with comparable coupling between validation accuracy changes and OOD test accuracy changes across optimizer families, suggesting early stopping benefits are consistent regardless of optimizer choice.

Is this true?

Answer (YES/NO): NO